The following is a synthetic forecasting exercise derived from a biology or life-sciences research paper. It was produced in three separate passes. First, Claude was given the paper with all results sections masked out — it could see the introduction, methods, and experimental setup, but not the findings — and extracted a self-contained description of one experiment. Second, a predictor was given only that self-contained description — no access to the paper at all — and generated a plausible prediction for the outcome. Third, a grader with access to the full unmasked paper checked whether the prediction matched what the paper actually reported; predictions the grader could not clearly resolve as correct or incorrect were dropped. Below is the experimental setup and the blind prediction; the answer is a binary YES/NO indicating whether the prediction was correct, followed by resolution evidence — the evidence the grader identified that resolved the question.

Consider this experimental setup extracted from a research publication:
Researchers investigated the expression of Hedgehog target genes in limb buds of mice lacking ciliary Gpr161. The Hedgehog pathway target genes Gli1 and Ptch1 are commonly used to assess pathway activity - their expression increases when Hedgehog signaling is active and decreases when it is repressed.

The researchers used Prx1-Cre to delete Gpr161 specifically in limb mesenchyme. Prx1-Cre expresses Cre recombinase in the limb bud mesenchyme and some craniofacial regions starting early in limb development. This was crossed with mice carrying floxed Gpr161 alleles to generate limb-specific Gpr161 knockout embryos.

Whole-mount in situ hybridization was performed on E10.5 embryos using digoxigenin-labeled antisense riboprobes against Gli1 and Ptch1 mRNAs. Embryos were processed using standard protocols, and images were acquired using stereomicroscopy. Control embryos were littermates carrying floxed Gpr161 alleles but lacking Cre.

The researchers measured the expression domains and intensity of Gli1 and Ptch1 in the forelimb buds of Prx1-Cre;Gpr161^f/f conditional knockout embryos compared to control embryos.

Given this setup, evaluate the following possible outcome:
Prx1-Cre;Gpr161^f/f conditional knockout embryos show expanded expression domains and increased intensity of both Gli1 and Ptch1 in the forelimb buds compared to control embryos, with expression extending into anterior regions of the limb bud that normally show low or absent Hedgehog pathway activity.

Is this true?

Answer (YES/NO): YES